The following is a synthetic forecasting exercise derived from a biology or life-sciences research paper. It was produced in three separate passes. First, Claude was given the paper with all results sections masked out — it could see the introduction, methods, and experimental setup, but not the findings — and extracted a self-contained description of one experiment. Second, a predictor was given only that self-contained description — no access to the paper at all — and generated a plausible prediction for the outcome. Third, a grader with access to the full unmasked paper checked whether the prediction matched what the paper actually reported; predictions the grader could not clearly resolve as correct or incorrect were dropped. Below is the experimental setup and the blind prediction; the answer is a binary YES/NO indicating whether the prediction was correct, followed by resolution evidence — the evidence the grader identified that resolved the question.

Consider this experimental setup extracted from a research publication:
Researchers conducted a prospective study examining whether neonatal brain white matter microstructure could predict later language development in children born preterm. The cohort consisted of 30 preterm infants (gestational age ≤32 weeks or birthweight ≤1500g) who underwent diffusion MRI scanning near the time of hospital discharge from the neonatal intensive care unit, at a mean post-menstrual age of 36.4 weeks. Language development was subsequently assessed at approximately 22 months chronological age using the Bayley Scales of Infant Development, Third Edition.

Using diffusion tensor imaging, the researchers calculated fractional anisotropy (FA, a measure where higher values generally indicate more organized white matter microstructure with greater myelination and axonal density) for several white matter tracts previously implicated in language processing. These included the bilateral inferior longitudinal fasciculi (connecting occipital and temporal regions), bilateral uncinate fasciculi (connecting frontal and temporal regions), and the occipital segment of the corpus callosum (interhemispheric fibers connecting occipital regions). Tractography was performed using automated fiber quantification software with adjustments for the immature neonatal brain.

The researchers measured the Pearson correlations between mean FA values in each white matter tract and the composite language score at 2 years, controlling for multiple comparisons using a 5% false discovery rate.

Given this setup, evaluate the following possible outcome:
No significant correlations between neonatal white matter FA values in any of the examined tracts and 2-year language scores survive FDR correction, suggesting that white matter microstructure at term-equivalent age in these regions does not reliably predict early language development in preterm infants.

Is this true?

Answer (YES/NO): NO